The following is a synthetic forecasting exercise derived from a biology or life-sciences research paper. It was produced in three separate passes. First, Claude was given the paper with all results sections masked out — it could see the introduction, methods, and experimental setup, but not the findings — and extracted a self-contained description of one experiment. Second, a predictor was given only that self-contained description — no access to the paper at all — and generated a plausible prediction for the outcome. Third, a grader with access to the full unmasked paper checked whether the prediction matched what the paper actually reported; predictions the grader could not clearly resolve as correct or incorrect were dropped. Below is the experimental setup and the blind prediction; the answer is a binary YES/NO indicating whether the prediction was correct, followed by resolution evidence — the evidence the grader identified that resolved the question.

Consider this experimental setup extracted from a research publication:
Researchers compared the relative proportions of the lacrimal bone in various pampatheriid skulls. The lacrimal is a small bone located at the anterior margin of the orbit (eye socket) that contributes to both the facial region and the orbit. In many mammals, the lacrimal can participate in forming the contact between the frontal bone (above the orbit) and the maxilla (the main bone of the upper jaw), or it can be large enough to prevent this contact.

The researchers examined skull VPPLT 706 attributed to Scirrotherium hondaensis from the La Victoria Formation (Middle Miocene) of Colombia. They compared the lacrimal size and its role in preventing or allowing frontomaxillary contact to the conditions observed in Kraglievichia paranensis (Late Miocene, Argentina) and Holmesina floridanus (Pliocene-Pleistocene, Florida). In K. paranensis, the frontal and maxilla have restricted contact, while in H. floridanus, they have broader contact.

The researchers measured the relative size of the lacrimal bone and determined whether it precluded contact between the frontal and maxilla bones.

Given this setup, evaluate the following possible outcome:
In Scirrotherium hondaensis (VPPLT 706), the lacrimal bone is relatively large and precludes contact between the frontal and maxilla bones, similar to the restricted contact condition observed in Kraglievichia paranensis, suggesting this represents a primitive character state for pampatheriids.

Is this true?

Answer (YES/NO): NO